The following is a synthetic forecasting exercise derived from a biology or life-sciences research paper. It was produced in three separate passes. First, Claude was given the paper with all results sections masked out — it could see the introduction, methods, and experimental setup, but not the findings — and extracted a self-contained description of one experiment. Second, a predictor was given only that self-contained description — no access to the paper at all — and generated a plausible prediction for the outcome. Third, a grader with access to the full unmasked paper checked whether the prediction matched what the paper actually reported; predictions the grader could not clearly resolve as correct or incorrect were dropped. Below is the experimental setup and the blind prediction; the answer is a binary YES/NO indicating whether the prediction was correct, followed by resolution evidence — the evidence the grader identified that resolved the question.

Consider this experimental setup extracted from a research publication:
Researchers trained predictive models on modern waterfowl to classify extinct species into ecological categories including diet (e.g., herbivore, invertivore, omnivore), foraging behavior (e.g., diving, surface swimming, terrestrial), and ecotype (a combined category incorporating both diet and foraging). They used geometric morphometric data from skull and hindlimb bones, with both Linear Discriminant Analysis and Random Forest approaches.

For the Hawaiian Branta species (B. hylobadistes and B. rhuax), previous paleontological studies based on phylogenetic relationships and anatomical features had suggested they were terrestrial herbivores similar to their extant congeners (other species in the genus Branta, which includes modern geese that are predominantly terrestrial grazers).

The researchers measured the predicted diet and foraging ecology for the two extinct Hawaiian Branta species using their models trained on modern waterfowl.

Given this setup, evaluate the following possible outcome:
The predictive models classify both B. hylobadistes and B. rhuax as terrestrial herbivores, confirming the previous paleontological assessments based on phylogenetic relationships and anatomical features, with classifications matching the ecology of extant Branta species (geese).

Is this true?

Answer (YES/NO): YES